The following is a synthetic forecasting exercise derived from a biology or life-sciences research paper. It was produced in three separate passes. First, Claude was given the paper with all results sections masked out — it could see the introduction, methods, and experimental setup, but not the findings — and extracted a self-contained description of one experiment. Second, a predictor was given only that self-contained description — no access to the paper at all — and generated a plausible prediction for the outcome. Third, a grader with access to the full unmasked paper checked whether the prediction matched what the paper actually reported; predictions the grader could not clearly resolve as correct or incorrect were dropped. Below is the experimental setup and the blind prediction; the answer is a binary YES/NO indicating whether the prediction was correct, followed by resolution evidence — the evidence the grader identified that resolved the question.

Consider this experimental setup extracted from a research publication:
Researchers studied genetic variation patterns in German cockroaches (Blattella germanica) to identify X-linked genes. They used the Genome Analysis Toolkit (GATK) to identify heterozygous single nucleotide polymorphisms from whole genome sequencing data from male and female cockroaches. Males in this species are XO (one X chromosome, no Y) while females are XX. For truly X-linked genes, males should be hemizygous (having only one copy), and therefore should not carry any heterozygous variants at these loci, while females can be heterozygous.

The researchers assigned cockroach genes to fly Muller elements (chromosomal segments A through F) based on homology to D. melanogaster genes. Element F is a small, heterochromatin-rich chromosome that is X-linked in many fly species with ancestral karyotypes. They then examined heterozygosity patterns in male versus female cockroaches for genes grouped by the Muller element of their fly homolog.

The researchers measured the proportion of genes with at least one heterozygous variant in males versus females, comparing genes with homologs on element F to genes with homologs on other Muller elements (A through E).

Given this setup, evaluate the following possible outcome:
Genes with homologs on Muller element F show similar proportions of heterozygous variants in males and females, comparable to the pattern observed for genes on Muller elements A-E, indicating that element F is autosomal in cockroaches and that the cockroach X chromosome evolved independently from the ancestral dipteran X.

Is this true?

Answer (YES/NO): NO